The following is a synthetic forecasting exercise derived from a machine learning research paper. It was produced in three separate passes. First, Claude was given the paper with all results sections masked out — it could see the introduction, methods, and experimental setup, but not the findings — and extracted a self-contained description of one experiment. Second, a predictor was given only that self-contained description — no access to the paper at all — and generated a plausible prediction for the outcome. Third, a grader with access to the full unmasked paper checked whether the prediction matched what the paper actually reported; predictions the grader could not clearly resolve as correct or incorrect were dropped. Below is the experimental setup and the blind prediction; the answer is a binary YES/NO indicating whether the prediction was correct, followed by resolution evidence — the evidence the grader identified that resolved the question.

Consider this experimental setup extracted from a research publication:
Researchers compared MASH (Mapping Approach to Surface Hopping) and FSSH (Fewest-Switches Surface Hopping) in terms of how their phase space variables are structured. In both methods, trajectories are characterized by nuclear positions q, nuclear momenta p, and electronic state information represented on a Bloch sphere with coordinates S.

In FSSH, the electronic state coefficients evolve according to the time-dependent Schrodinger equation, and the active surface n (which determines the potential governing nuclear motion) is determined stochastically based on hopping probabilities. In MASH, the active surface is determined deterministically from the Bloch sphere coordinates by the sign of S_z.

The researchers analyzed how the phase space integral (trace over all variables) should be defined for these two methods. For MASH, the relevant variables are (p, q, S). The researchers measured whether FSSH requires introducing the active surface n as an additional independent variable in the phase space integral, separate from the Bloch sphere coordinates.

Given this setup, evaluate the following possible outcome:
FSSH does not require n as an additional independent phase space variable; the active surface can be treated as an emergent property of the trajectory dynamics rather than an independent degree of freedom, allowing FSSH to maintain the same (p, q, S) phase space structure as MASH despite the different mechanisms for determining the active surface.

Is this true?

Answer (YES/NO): NO